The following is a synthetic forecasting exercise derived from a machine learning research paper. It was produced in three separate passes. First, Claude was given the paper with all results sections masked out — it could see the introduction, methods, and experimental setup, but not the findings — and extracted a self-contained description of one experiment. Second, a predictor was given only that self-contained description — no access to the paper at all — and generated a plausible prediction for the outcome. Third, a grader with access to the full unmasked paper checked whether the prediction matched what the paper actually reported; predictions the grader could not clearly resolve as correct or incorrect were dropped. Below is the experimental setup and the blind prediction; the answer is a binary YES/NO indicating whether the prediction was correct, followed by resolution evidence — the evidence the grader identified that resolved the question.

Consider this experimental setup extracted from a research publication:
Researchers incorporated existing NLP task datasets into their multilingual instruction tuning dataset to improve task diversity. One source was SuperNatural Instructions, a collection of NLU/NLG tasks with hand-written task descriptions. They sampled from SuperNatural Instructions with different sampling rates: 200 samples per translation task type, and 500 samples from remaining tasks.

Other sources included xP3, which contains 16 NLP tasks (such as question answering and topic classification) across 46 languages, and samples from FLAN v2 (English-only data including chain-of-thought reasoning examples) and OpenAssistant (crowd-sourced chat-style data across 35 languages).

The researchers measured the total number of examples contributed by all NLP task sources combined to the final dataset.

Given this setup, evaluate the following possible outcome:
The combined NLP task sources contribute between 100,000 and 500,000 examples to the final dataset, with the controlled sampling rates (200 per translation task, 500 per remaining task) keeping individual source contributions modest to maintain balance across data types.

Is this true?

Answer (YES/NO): YES